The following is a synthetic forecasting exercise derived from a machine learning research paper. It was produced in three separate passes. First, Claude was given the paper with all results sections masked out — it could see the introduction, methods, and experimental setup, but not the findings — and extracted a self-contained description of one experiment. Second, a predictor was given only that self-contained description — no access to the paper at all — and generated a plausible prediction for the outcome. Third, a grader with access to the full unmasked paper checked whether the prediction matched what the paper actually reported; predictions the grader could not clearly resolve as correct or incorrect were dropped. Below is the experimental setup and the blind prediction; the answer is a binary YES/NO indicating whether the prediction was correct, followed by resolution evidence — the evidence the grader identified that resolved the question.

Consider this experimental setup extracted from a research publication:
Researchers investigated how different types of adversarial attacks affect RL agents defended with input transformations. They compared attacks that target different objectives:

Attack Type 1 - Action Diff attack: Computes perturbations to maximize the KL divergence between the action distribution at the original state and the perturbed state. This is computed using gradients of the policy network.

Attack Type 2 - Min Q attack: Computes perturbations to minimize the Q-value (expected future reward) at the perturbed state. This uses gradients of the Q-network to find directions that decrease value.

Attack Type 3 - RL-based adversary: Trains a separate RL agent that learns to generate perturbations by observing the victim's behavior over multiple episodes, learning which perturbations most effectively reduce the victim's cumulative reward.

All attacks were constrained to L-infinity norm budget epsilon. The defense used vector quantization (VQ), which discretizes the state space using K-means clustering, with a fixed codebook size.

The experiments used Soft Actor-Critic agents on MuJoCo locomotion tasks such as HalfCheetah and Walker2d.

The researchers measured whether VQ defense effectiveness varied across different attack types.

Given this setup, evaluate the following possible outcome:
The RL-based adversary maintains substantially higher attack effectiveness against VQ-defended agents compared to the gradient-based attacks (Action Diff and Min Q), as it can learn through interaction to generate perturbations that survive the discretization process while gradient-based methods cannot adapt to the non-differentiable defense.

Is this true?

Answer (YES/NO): NO